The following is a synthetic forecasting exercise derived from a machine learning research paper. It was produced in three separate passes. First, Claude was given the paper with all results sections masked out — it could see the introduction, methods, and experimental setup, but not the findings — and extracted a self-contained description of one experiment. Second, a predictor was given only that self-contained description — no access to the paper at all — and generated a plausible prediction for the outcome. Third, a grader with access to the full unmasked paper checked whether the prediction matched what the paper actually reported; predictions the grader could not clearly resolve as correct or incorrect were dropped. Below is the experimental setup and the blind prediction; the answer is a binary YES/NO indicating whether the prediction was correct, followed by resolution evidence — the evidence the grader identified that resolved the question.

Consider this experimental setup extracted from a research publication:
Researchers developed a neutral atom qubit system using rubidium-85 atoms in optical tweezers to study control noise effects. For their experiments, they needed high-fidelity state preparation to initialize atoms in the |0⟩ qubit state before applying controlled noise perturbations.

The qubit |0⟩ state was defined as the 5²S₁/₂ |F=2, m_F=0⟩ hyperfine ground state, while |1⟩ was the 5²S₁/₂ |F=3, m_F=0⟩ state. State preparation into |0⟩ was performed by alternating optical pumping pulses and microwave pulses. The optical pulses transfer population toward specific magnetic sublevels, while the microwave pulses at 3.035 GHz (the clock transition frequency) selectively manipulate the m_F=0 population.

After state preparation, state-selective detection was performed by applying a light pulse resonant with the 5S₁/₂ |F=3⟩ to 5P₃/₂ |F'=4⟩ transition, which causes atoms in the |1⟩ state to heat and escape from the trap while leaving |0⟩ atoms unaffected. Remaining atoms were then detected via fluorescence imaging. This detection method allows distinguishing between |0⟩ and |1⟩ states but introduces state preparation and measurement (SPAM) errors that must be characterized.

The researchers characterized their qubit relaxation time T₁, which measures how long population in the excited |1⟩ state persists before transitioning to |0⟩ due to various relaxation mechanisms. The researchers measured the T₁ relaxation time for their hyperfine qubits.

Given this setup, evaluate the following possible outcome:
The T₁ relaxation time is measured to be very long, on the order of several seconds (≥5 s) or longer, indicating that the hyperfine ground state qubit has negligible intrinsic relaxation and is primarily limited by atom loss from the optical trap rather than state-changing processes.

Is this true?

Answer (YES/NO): NO